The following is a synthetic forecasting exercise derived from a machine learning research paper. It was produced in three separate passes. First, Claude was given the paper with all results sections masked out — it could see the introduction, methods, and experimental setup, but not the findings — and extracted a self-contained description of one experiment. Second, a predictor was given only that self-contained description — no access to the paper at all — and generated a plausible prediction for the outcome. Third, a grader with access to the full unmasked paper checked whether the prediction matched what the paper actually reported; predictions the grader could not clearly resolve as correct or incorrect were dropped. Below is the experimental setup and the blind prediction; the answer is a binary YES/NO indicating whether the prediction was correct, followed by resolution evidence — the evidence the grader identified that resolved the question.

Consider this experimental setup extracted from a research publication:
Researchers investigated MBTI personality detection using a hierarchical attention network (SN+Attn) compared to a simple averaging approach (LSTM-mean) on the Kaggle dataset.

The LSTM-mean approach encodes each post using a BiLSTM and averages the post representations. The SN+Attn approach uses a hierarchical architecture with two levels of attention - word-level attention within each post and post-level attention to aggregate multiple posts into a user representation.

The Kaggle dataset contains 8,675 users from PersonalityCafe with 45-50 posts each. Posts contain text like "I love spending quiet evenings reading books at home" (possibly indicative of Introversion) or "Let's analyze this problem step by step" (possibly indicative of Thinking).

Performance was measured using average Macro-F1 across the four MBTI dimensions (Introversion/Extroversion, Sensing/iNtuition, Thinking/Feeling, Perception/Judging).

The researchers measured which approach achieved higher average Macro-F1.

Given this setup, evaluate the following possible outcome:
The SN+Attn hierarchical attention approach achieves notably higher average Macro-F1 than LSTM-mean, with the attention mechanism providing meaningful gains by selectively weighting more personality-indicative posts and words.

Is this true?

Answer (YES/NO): NO